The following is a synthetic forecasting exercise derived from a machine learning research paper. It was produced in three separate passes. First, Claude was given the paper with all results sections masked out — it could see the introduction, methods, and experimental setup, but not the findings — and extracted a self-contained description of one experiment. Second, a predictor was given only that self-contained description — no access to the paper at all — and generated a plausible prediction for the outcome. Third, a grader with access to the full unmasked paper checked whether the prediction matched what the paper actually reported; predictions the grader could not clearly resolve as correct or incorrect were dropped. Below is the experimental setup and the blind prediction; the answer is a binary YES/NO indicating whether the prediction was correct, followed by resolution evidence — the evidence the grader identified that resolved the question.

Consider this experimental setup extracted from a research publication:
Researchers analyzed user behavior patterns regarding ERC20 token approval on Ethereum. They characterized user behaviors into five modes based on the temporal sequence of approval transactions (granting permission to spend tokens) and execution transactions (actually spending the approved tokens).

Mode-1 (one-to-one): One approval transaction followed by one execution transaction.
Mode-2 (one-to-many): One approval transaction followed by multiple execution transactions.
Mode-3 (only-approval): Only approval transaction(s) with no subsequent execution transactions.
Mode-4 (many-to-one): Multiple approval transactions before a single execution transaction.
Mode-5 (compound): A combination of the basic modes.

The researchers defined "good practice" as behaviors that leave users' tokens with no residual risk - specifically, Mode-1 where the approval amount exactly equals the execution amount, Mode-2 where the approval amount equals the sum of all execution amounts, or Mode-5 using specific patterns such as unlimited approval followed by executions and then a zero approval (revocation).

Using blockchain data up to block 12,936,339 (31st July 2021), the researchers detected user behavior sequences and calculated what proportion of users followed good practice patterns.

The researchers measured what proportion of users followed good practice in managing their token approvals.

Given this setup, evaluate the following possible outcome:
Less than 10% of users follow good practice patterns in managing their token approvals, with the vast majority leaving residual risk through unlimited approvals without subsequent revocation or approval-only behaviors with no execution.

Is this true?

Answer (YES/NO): YES